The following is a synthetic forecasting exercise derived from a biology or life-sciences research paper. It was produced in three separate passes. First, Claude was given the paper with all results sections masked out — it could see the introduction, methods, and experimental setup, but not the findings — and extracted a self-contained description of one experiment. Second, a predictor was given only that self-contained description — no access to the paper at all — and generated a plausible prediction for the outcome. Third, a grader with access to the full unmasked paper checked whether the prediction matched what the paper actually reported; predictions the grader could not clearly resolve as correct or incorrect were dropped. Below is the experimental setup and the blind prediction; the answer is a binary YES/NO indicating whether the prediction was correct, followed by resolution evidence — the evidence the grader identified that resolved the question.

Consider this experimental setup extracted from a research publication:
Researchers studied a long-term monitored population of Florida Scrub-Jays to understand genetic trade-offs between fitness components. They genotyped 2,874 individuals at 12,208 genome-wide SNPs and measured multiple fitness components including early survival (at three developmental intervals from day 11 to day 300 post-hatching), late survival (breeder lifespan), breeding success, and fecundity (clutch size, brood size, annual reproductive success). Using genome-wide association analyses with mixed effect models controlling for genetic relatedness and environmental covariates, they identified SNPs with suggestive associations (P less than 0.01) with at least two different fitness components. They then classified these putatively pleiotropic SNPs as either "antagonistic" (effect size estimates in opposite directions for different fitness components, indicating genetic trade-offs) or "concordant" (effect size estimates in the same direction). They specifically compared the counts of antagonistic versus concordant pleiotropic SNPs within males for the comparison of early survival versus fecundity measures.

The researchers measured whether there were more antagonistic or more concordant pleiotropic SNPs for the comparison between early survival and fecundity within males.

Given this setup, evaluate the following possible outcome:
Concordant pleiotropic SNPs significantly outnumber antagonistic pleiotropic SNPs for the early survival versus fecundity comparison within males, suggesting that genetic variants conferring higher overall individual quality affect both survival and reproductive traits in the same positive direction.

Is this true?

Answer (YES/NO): NO